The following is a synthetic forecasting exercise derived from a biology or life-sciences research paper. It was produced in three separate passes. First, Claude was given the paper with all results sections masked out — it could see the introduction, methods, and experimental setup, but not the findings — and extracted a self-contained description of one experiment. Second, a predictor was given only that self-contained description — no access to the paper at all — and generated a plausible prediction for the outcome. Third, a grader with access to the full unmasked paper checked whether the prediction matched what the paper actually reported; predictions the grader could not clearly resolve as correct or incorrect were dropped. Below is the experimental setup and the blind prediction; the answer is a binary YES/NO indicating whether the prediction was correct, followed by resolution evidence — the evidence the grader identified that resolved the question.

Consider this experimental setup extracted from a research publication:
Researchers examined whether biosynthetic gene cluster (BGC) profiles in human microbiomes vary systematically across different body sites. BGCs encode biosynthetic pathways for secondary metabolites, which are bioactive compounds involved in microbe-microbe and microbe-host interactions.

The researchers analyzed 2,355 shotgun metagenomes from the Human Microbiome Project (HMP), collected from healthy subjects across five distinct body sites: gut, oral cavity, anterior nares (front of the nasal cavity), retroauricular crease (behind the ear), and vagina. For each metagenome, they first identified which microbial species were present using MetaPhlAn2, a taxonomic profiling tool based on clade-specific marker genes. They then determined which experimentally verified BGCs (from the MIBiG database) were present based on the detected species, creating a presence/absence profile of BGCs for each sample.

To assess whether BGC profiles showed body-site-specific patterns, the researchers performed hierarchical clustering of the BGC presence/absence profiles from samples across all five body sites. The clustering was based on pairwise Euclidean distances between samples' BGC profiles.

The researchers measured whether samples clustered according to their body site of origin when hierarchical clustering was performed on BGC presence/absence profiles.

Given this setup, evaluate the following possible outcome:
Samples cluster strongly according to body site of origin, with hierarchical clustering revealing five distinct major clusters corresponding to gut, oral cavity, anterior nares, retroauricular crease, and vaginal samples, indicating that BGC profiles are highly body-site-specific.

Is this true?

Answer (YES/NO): NO